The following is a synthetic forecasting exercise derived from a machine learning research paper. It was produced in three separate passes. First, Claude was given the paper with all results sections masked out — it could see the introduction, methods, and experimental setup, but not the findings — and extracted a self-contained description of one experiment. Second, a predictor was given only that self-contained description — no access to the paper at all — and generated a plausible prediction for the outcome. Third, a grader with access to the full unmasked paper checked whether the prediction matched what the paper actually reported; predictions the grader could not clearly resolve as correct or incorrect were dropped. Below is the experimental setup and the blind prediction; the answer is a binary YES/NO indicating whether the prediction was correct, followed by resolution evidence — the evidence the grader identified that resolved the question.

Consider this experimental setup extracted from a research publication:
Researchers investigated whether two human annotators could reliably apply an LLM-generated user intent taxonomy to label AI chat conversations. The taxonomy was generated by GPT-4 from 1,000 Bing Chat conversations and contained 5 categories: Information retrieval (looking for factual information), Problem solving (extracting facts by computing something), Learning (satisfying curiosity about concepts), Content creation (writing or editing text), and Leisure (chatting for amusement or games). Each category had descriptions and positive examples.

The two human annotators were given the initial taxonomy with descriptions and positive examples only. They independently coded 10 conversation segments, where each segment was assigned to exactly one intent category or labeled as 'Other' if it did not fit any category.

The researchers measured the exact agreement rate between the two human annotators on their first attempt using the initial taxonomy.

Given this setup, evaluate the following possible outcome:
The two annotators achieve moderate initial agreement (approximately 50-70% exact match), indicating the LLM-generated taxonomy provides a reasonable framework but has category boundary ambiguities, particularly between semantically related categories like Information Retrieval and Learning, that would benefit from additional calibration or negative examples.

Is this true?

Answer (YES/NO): NO